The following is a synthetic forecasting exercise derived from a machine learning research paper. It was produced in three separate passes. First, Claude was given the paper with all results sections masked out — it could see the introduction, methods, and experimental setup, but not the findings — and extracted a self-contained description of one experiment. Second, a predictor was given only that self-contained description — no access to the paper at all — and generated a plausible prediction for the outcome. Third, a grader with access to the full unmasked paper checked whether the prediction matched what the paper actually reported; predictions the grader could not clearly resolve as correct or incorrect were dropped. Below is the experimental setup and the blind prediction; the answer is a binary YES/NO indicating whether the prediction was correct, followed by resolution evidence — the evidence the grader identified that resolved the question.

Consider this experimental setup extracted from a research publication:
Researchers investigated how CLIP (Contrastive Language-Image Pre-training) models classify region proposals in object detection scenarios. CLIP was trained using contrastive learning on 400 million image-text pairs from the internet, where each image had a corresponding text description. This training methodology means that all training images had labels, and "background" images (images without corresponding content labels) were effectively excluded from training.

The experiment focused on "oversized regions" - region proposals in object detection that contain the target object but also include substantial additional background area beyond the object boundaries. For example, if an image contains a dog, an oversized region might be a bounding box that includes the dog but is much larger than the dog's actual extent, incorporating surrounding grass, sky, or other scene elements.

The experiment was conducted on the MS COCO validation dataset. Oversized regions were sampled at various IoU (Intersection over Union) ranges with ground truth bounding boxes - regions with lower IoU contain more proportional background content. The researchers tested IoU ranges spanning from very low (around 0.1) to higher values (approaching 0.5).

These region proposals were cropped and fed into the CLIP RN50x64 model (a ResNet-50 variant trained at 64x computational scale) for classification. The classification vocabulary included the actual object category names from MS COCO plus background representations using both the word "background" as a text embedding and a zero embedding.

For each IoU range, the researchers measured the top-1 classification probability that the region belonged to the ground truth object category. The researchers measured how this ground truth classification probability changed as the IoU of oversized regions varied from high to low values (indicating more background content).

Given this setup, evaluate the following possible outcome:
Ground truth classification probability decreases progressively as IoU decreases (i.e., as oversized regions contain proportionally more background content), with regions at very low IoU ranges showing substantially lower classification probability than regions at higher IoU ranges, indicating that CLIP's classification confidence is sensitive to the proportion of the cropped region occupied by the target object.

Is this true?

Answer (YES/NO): NO